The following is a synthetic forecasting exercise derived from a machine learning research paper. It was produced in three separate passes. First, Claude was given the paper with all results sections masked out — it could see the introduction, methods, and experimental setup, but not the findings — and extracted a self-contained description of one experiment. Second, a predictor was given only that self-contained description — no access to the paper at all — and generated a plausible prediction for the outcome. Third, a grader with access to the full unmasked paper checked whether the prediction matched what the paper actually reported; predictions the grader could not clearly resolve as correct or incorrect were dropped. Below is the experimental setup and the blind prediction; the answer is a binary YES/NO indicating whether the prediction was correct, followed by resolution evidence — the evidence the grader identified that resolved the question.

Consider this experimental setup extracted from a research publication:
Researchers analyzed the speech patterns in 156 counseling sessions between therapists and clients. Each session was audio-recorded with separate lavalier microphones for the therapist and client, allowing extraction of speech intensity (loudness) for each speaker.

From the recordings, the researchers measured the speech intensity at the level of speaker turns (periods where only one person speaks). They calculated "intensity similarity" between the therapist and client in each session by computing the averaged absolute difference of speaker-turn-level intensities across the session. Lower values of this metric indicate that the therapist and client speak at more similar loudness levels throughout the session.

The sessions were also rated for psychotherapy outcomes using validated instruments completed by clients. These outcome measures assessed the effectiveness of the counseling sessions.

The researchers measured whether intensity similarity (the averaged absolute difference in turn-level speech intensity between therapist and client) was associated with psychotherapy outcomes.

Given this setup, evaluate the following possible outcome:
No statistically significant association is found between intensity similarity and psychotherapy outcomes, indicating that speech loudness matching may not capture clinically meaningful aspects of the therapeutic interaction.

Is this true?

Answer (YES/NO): NO